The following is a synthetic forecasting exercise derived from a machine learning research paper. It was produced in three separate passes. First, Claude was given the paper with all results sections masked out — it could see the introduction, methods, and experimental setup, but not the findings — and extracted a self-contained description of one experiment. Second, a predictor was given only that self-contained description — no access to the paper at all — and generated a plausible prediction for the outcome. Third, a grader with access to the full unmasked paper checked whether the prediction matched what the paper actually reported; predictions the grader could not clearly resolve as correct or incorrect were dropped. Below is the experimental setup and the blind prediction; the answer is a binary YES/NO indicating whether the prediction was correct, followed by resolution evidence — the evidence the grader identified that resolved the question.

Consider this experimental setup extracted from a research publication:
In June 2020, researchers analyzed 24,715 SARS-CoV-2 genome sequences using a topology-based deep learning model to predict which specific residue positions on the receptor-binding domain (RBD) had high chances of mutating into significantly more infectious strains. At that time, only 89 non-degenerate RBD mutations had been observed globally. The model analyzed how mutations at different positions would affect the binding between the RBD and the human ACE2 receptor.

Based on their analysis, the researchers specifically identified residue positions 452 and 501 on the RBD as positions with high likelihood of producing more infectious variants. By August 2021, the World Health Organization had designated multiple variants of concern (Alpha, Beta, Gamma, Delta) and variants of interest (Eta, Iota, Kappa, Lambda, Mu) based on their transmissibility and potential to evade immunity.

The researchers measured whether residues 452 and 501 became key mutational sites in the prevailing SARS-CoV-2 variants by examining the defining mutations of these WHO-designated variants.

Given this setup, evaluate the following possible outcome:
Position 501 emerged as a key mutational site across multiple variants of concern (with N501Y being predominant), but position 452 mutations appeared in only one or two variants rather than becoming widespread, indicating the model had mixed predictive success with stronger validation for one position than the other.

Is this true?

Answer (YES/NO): NO